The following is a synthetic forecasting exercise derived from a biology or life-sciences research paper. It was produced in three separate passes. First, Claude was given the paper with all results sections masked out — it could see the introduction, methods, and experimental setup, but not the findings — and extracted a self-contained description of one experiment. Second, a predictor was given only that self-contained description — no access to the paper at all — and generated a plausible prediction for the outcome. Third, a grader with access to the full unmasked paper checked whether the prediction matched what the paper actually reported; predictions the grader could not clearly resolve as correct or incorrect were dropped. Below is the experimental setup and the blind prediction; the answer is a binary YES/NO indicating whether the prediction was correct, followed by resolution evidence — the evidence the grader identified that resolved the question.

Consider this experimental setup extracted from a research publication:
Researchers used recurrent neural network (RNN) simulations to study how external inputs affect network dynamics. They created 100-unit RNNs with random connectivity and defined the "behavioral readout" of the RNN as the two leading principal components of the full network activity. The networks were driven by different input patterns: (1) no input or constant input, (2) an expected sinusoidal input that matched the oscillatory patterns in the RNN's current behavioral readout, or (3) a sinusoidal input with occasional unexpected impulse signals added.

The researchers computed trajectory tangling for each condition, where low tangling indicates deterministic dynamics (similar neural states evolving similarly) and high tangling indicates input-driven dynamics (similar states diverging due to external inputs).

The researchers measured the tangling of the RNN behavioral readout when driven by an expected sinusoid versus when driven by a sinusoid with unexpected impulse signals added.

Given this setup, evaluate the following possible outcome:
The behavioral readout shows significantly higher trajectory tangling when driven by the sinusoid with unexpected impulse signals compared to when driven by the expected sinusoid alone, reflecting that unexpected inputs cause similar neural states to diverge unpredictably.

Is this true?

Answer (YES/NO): YES